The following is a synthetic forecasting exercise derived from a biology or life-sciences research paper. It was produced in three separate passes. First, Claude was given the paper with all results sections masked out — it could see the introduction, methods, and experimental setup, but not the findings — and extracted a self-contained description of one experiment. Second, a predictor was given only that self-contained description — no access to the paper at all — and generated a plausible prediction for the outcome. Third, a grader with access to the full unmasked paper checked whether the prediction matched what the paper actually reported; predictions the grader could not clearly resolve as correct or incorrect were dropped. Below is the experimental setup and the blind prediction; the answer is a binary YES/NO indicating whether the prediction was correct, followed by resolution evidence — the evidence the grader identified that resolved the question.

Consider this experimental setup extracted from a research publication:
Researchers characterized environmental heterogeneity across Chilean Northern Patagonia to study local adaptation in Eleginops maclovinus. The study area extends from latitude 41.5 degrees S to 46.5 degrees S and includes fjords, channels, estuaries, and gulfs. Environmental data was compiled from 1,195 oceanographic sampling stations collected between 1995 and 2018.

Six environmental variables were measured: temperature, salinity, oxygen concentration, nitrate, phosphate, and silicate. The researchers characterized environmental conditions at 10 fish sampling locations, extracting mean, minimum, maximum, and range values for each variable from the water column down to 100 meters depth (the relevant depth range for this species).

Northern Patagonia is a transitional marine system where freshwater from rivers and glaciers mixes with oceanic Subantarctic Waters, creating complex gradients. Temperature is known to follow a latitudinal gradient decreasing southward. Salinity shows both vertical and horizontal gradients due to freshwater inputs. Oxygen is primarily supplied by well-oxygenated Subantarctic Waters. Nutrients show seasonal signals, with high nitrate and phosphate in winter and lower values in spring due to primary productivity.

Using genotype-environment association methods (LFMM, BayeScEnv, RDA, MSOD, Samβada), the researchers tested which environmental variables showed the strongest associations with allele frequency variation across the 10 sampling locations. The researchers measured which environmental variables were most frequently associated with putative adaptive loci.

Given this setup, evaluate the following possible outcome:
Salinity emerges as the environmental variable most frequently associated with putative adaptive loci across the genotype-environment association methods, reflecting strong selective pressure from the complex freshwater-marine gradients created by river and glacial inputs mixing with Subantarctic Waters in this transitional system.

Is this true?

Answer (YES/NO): NO